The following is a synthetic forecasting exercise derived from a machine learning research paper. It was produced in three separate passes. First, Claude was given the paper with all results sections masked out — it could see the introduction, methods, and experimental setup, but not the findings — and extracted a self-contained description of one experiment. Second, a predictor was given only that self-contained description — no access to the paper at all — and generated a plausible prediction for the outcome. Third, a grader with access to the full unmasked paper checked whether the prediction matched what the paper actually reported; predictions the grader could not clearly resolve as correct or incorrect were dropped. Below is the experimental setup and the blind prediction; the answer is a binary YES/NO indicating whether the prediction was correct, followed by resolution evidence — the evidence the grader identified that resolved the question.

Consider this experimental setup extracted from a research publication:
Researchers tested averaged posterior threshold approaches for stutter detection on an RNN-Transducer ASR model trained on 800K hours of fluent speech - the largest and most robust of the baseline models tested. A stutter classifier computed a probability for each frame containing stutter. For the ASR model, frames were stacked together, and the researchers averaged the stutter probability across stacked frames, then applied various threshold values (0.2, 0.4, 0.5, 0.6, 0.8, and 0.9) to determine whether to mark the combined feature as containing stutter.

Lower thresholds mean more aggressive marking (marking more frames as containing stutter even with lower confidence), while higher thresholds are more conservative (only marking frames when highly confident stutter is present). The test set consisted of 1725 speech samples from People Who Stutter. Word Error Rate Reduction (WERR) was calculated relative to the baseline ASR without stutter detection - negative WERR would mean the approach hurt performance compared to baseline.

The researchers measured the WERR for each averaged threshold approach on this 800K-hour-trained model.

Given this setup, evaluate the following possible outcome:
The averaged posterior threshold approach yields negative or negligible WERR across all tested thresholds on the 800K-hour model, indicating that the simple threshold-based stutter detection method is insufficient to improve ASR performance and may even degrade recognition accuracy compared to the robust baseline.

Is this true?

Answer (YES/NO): NO